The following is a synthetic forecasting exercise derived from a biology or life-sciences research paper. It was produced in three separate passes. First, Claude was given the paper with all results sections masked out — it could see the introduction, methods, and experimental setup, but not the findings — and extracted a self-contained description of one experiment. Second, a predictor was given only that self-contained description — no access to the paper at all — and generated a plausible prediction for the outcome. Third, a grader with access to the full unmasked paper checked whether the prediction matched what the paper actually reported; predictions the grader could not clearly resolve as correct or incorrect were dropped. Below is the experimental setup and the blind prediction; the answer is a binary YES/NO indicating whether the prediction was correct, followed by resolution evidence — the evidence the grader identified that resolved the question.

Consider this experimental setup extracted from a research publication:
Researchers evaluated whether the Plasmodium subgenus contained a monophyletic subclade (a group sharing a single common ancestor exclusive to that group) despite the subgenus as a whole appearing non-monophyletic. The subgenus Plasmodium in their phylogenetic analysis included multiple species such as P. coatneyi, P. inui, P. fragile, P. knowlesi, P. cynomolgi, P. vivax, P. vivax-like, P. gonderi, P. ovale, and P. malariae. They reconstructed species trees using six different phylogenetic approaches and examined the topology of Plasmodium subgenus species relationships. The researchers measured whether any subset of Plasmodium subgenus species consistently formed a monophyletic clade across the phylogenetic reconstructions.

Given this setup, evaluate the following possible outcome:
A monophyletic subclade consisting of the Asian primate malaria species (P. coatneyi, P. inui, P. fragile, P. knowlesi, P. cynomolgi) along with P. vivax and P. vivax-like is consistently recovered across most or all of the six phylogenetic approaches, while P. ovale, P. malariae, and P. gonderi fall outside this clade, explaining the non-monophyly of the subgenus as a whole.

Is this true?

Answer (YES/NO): YES